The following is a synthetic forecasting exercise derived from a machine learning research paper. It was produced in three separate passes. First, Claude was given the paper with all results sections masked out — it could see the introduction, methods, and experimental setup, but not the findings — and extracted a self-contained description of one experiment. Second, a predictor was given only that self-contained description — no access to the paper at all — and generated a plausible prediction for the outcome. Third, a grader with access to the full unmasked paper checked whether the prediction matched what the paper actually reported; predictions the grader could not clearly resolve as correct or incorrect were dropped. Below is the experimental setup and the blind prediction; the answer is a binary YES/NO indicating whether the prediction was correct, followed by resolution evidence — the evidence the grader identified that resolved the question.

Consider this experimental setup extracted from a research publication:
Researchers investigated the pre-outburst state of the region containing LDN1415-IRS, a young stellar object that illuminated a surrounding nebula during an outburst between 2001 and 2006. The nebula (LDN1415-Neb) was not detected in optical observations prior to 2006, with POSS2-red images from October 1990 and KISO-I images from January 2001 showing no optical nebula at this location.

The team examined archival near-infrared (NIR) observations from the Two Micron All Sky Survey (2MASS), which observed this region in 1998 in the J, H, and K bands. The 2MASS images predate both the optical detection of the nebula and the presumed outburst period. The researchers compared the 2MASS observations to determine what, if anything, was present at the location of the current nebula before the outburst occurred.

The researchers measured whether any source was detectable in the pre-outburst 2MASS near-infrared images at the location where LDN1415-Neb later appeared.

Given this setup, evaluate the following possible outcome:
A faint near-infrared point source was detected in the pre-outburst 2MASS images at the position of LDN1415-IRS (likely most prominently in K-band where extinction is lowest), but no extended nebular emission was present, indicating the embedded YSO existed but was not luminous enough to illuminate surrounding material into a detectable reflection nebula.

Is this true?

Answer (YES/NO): NO